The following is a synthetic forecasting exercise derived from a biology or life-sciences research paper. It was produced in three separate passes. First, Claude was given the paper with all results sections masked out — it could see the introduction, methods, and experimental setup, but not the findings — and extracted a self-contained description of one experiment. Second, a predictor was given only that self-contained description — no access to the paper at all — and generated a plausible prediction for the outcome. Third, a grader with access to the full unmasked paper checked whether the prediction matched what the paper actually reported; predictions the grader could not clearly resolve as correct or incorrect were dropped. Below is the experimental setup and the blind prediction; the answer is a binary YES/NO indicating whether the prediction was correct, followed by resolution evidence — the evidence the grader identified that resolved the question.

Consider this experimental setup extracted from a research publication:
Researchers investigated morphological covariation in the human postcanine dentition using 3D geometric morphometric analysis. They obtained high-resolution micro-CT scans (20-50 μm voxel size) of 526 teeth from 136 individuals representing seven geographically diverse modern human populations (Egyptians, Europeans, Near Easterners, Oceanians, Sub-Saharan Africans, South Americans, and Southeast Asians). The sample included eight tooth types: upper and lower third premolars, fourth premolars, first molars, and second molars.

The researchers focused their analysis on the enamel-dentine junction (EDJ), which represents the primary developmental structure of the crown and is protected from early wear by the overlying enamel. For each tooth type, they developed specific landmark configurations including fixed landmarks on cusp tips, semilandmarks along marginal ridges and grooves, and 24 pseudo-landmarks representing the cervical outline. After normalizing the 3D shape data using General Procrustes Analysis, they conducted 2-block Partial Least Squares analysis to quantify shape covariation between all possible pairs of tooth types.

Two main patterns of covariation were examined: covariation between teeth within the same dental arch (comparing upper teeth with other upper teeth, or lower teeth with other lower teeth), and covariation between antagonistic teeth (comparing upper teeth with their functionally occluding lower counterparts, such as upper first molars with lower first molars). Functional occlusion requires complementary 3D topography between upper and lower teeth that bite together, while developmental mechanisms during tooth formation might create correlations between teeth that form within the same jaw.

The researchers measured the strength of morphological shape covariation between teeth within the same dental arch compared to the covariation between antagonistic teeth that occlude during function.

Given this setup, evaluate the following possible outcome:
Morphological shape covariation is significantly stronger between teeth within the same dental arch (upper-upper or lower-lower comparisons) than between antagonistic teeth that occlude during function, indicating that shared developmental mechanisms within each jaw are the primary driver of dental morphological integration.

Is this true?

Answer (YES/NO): YES